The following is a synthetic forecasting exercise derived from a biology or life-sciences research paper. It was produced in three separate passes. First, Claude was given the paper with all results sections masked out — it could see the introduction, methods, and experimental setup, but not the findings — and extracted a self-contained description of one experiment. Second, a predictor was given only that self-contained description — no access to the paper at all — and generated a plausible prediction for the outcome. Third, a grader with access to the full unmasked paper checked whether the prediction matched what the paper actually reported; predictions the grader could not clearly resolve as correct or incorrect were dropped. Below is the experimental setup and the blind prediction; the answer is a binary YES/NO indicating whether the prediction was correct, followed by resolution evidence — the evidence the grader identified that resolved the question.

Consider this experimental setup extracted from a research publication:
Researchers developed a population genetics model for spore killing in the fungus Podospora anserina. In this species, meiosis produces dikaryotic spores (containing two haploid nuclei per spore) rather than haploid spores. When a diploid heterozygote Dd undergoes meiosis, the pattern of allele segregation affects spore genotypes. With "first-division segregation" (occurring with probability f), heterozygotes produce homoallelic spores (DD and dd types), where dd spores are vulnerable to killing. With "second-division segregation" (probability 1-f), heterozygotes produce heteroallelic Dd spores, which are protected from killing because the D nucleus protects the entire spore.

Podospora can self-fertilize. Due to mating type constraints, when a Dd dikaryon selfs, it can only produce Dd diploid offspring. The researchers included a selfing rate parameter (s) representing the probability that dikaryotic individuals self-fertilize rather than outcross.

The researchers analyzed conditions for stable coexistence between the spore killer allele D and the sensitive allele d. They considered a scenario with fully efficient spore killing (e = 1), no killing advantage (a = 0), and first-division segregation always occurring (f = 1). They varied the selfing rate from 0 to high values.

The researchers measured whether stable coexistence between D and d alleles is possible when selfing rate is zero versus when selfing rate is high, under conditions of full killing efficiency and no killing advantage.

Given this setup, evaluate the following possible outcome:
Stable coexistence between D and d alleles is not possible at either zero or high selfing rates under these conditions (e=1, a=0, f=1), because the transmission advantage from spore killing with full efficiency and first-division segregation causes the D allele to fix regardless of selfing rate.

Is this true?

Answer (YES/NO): NO